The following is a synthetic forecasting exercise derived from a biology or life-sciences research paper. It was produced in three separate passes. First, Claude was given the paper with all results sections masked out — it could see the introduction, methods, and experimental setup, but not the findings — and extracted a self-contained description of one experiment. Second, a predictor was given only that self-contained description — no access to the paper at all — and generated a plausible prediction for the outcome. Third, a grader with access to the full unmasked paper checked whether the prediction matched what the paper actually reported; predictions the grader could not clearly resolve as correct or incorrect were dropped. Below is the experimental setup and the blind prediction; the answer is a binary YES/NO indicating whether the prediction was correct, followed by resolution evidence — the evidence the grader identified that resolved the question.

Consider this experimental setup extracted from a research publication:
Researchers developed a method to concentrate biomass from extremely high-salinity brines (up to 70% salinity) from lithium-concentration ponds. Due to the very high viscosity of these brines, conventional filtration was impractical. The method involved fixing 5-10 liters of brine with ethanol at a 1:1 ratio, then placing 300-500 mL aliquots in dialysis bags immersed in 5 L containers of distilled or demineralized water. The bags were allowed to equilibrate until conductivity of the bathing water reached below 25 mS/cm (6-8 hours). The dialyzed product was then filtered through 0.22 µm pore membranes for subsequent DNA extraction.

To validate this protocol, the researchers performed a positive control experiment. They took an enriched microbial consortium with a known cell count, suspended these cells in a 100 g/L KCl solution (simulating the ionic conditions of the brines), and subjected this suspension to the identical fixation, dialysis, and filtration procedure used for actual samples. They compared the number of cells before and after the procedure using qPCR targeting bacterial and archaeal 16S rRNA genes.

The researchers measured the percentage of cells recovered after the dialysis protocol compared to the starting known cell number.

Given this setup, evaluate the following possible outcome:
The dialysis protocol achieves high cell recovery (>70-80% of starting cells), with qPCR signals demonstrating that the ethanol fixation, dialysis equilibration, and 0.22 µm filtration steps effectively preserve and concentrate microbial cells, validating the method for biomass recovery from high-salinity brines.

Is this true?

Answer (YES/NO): YES